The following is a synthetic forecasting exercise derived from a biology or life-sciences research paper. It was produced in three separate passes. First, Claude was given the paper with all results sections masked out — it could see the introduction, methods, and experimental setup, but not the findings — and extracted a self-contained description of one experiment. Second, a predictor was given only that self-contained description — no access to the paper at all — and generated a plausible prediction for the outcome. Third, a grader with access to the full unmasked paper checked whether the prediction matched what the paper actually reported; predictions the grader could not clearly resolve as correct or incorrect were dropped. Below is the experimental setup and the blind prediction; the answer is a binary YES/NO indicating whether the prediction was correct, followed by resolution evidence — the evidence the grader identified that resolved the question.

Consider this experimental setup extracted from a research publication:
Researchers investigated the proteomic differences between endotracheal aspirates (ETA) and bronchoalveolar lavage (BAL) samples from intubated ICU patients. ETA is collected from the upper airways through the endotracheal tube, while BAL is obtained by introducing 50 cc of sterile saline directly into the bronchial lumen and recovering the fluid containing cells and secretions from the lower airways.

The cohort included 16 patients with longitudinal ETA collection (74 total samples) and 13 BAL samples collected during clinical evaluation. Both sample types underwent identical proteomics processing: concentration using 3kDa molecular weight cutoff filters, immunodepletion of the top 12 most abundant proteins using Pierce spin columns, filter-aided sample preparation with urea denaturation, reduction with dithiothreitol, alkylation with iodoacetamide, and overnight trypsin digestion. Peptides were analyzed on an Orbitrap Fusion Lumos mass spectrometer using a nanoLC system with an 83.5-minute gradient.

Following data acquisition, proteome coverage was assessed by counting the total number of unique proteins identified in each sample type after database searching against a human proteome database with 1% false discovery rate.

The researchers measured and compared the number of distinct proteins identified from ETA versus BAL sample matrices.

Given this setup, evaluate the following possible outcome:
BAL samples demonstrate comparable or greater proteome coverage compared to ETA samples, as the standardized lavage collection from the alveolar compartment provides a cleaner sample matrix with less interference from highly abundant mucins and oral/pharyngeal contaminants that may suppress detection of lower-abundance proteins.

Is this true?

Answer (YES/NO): NO